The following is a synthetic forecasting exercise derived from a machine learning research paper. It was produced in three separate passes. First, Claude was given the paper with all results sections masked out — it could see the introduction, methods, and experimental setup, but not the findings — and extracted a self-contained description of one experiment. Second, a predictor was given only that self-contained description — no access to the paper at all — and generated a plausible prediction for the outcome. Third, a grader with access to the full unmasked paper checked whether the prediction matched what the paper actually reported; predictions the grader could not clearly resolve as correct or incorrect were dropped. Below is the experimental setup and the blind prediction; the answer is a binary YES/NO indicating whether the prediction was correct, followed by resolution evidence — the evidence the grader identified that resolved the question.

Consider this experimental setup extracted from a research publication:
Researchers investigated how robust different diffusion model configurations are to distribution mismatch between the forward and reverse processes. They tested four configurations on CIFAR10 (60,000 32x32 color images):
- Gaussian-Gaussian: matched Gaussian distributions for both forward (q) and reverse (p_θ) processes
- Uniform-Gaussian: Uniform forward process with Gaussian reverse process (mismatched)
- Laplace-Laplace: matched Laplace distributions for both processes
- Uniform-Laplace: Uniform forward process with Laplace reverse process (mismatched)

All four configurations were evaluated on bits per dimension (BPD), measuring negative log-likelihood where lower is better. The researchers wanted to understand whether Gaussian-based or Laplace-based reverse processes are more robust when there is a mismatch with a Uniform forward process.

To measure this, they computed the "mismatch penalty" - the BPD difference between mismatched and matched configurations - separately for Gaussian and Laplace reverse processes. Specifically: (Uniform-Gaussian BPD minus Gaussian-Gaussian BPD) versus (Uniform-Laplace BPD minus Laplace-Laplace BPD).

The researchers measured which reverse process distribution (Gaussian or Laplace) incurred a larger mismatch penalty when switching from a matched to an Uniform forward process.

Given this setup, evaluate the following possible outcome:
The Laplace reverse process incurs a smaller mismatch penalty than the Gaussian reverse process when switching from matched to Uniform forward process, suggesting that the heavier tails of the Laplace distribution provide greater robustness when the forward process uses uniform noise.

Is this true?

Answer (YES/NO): YES